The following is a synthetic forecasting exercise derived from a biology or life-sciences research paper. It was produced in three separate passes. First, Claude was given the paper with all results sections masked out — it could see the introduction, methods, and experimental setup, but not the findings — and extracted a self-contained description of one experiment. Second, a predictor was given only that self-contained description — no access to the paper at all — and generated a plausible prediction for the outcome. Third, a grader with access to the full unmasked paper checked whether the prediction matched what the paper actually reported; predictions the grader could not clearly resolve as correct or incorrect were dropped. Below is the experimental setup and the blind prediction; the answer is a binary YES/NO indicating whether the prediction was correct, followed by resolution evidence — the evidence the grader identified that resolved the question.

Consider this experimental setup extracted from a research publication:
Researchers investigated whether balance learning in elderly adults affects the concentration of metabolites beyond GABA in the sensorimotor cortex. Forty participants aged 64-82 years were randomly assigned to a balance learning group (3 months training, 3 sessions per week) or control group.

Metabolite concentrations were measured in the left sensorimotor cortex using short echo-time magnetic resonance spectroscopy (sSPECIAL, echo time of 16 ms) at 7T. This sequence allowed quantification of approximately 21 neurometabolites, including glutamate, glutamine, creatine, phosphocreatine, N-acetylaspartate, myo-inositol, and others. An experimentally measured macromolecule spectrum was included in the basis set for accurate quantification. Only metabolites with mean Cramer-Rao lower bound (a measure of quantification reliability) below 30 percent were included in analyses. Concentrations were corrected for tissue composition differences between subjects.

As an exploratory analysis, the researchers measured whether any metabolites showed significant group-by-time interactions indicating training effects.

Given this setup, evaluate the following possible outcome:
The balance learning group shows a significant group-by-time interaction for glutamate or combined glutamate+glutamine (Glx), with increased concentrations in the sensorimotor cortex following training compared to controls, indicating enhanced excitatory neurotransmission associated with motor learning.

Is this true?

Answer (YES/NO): NO